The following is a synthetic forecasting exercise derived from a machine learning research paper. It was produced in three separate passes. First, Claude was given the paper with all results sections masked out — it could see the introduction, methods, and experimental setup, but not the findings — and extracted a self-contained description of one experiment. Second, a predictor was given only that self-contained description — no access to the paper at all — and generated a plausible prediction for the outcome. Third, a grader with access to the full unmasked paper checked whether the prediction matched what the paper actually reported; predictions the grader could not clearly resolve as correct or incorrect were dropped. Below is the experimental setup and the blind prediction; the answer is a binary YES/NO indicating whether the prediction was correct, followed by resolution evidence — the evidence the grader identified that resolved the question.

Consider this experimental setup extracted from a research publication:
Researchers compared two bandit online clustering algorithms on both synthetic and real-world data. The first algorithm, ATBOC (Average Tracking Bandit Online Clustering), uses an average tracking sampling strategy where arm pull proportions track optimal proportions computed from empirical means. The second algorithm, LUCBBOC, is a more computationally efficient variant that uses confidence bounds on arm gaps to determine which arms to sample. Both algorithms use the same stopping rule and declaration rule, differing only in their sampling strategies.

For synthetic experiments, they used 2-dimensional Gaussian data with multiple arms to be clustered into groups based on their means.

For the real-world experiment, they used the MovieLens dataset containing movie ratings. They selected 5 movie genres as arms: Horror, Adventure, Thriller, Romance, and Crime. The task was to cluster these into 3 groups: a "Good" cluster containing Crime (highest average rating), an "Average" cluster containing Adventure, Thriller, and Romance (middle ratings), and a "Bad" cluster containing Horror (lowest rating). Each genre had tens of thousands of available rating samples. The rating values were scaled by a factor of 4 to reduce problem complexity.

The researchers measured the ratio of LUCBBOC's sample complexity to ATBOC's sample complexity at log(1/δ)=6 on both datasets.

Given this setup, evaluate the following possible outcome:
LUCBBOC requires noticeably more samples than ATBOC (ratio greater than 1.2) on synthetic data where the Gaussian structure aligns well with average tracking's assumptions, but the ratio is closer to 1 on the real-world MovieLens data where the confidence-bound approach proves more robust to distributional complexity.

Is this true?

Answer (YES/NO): NO